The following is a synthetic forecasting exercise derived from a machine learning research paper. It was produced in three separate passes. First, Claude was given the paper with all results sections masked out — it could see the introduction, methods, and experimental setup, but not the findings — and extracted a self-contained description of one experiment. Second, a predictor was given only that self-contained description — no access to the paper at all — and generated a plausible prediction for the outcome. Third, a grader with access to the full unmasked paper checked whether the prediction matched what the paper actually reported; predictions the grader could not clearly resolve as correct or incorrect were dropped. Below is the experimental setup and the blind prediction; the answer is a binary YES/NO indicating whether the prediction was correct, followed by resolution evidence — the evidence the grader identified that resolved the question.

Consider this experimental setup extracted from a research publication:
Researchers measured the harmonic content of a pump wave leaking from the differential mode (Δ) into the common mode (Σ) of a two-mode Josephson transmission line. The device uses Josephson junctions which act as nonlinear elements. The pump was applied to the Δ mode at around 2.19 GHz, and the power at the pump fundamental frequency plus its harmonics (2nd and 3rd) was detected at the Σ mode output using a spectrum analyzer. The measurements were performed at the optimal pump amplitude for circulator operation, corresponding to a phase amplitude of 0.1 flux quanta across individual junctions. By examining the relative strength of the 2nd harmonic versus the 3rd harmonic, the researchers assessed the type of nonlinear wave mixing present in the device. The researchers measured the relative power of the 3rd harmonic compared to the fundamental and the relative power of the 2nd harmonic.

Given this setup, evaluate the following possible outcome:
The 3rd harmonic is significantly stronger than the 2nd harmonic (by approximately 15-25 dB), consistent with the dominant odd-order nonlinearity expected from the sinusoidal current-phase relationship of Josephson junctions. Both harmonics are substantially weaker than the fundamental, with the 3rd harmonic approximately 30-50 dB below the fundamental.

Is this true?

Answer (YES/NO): NO